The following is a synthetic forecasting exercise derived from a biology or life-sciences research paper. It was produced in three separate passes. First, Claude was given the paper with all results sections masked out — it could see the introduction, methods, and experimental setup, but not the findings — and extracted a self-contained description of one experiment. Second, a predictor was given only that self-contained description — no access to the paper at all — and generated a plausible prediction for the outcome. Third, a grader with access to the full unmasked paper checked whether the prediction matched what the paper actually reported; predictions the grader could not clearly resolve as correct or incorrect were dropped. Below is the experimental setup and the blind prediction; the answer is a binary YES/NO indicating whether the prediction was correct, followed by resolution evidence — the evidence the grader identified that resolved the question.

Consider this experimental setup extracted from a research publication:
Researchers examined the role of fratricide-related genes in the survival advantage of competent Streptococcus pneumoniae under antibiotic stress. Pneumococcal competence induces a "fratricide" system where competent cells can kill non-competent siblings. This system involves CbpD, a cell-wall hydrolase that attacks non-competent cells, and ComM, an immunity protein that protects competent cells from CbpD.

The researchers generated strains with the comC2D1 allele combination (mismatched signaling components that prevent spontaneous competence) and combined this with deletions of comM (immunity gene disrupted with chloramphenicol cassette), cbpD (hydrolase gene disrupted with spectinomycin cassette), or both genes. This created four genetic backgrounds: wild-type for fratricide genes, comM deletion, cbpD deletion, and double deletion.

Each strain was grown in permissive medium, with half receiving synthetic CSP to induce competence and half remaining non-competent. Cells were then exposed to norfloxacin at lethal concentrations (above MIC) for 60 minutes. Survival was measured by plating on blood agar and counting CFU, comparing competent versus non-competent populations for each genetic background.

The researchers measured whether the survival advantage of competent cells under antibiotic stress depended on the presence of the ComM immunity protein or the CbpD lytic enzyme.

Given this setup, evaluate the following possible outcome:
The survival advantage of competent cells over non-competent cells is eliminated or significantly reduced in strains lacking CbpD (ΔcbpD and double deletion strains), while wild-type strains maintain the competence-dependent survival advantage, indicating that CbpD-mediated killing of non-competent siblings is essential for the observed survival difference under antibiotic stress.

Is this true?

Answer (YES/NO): NO